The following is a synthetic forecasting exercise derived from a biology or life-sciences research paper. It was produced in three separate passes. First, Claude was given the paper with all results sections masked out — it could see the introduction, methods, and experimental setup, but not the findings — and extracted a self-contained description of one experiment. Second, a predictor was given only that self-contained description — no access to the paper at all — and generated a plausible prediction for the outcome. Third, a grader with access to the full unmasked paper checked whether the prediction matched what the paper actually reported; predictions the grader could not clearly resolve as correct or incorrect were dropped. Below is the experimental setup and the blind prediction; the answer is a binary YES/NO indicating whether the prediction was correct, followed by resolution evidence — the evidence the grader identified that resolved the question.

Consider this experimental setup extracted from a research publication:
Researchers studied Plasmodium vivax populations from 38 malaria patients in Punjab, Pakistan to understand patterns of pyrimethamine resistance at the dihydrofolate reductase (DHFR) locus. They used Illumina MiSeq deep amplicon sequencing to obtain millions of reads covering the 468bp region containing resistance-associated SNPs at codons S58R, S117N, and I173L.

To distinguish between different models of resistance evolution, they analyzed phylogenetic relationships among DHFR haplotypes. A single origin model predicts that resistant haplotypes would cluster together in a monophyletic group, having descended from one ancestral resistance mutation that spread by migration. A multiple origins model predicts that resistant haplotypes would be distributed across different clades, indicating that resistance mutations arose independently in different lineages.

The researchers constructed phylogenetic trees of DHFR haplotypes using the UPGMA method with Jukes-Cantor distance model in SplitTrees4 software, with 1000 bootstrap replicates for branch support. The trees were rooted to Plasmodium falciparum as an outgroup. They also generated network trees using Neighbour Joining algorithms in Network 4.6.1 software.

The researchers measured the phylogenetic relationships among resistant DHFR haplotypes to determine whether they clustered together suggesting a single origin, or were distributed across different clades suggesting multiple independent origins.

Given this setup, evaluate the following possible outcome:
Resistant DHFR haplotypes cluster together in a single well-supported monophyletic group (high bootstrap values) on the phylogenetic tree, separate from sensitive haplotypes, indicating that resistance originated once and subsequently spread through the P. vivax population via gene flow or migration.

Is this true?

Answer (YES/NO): NO